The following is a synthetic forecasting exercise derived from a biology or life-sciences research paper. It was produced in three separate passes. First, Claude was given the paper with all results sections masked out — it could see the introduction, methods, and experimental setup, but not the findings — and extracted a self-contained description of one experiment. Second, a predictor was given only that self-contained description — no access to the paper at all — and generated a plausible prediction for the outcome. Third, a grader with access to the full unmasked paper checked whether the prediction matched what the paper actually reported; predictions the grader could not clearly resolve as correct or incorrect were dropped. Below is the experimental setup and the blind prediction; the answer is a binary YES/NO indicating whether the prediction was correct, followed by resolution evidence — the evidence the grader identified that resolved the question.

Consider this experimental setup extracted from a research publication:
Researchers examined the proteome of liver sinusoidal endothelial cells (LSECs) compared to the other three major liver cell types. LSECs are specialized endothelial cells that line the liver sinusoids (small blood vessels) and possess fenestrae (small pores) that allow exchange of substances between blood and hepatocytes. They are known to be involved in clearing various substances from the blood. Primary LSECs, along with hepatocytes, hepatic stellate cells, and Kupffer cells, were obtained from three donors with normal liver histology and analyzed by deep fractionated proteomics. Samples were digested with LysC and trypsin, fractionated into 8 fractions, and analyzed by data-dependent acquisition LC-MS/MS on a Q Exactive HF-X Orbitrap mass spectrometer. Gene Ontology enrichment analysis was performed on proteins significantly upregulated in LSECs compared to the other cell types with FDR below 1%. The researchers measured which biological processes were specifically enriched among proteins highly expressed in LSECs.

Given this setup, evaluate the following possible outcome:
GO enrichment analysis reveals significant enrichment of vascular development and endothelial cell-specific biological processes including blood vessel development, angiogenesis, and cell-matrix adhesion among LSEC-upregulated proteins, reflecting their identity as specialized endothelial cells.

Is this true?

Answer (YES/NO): NO